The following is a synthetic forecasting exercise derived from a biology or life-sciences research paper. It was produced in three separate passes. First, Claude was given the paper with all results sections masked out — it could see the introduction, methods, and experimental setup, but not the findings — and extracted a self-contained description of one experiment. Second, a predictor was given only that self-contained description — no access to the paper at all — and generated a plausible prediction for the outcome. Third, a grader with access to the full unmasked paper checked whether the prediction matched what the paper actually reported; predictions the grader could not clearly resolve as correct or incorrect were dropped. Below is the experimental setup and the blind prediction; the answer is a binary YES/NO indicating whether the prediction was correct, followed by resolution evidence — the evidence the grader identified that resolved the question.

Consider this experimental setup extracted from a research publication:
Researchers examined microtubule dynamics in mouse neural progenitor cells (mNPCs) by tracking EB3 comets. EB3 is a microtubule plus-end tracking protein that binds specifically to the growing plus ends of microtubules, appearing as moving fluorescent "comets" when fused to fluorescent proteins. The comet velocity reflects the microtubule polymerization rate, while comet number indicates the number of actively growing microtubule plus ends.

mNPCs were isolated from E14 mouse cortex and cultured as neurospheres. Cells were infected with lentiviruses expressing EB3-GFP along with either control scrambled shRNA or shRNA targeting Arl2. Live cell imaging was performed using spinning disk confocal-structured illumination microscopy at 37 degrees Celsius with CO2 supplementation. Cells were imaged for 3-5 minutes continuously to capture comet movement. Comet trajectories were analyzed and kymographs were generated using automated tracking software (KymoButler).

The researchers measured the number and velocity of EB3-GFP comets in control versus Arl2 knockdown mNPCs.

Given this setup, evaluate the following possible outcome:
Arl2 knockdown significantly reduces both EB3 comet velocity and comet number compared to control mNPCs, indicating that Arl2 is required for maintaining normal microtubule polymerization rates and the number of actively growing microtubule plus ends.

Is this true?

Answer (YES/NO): YES